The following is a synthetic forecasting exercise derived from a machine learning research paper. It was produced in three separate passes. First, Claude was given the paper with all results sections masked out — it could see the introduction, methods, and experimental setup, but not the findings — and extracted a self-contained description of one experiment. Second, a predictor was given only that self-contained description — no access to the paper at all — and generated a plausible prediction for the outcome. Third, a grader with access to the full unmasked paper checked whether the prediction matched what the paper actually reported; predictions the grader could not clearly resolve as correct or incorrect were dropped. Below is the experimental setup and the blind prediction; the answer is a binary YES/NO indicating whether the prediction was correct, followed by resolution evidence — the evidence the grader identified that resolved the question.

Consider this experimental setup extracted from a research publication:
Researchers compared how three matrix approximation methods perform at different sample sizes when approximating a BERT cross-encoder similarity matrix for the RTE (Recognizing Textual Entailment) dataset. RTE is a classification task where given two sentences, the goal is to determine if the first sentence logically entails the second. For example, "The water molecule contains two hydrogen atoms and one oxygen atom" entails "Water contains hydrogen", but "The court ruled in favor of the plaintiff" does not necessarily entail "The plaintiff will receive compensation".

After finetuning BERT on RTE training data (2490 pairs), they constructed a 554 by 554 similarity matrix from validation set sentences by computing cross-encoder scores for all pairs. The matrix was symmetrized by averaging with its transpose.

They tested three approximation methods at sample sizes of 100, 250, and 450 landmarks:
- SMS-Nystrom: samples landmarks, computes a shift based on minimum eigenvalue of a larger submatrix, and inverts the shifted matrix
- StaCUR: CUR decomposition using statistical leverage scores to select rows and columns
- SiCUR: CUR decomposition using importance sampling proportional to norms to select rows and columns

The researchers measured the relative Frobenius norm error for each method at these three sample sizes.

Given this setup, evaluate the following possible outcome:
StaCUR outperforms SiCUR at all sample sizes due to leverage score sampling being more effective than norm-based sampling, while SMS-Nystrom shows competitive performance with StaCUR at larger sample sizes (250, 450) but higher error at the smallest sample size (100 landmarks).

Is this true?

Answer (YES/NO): NO